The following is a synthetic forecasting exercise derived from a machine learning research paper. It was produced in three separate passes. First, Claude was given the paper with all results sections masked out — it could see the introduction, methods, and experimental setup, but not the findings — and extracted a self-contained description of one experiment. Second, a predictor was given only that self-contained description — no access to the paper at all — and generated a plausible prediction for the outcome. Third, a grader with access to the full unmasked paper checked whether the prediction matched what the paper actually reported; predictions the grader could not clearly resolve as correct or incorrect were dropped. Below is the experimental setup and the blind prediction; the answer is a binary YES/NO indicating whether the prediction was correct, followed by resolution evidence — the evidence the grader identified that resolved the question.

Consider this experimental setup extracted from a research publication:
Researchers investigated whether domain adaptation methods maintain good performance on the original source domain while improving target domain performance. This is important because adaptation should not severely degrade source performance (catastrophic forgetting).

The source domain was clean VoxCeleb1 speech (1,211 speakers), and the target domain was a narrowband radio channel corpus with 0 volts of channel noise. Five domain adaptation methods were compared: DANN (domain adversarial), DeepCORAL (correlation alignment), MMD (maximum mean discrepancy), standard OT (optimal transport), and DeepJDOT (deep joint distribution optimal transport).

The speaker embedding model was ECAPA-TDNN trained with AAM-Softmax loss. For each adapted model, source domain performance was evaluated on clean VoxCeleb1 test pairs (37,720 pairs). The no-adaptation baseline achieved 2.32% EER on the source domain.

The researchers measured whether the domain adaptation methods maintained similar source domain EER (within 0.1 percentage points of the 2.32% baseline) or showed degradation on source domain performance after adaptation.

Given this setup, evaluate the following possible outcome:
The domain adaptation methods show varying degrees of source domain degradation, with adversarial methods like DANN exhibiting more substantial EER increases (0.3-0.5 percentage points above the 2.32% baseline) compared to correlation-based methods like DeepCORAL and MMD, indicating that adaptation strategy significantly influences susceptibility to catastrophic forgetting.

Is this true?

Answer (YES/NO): NO